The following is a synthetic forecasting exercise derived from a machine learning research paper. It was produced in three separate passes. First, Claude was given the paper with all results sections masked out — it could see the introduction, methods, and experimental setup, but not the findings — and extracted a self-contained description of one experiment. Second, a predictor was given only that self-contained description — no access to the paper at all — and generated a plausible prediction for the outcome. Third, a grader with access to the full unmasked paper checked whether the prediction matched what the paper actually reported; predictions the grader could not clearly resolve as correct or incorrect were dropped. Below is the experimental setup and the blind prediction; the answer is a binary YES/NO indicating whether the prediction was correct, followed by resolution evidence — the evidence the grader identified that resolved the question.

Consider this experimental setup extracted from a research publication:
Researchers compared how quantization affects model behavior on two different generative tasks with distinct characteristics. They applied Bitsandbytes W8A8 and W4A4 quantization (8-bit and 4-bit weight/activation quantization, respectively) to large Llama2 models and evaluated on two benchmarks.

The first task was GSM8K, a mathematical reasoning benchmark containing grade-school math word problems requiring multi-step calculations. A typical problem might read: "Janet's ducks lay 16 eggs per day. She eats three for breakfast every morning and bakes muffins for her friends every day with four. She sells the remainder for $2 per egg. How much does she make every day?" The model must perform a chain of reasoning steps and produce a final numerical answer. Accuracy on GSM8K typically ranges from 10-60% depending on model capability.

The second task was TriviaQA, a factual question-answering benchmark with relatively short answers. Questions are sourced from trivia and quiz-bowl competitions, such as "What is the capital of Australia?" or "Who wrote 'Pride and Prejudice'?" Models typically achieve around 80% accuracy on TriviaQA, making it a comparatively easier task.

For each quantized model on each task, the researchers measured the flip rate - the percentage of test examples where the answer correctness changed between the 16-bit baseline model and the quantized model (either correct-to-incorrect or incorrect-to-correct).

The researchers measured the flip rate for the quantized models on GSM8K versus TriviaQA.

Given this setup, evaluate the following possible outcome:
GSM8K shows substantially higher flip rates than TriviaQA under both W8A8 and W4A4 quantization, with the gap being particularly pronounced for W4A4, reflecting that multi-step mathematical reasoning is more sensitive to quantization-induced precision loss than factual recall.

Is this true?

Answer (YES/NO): YES